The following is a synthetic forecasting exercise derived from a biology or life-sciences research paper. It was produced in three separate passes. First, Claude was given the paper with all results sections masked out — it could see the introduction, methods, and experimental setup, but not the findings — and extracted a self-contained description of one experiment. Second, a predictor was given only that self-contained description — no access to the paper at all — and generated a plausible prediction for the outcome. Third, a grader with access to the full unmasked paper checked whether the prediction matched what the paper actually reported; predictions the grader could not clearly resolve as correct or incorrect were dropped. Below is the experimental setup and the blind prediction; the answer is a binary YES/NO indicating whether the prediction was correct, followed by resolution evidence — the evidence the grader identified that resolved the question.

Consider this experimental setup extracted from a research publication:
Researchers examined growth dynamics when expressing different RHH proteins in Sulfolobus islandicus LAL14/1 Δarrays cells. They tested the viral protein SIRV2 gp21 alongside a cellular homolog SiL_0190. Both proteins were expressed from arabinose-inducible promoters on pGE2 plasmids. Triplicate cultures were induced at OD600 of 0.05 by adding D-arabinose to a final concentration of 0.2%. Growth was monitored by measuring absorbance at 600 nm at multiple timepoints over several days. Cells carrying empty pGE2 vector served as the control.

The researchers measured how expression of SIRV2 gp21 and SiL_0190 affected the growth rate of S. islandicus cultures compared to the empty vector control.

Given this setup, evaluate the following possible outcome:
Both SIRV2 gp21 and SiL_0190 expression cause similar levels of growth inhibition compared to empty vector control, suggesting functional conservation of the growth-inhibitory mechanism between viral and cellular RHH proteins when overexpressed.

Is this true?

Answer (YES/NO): YES